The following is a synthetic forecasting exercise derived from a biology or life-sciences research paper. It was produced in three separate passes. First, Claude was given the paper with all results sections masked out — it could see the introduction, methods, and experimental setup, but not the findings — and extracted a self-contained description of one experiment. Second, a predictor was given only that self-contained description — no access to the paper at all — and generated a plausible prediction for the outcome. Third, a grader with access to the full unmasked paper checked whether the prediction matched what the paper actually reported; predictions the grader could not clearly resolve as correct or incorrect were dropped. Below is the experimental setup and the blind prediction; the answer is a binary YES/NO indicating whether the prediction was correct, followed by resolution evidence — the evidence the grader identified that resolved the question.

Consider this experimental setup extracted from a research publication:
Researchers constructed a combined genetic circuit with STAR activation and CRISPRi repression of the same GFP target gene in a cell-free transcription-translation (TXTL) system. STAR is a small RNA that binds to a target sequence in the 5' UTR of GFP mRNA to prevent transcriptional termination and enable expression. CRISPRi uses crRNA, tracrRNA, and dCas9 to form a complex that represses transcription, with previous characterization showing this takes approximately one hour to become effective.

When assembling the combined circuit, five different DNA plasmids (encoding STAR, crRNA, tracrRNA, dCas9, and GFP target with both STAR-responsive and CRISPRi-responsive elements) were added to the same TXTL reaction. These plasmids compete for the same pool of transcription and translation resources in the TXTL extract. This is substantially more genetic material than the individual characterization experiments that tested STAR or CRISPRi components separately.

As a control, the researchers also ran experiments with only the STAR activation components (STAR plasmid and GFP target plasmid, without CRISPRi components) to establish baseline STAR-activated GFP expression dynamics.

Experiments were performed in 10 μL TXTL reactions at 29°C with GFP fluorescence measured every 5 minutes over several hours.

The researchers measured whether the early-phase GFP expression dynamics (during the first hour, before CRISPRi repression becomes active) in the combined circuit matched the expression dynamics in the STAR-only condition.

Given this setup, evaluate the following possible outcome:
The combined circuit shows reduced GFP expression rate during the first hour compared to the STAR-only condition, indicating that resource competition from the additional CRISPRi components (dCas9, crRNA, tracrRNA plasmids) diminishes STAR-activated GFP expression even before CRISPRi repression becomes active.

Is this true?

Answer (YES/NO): NO